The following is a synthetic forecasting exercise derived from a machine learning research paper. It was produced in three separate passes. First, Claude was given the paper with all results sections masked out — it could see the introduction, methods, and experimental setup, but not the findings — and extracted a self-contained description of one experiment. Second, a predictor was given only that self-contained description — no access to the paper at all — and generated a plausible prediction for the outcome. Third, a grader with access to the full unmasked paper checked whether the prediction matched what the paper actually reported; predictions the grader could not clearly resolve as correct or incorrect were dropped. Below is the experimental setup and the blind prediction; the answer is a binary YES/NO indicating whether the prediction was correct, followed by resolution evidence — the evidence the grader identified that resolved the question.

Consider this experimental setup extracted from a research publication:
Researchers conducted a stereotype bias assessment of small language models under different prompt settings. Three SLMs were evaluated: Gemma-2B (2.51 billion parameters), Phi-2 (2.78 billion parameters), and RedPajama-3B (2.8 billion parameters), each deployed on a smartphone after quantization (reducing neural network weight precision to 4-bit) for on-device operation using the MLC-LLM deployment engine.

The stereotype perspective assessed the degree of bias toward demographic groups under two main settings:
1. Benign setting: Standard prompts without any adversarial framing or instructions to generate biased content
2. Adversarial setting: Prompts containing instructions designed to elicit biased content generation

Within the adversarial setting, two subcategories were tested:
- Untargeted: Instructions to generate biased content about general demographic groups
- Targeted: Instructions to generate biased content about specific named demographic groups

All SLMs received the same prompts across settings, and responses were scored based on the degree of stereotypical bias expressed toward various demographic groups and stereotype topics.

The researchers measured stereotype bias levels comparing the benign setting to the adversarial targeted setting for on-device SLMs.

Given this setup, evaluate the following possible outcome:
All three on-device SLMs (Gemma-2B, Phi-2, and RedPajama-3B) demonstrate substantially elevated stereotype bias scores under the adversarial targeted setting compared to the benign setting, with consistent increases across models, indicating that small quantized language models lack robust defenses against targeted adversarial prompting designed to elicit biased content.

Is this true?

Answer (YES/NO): NO